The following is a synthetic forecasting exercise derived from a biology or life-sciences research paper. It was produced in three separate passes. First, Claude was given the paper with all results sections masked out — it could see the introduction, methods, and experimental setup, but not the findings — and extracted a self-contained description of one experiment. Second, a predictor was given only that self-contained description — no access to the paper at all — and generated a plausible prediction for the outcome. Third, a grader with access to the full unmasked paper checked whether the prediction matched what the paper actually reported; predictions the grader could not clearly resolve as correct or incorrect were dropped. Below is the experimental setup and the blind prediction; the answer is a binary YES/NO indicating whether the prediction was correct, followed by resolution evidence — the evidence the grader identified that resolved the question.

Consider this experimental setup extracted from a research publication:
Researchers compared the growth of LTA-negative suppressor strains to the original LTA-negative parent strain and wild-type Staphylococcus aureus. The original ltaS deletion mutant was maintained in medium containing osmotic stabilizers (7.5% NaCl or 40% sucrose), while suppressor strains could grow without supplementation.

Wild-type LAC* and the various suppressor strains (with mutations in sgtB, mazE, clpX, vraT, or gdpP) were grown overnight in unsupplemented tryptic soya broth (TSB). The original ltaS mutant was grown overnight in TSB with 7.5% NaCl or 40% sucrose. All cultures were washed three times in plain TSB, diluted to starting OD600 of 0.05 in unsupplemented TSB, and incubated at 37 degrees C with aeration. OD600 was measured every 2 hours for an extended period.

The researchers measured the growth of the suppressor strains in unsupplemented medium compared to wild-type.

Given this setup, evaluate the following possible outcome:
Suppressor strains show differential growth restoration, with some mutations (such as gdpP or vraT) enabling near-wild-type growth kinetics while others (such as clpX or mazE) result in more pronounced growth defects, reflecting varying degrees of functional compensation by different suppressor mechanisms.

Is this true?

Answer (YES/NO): NO